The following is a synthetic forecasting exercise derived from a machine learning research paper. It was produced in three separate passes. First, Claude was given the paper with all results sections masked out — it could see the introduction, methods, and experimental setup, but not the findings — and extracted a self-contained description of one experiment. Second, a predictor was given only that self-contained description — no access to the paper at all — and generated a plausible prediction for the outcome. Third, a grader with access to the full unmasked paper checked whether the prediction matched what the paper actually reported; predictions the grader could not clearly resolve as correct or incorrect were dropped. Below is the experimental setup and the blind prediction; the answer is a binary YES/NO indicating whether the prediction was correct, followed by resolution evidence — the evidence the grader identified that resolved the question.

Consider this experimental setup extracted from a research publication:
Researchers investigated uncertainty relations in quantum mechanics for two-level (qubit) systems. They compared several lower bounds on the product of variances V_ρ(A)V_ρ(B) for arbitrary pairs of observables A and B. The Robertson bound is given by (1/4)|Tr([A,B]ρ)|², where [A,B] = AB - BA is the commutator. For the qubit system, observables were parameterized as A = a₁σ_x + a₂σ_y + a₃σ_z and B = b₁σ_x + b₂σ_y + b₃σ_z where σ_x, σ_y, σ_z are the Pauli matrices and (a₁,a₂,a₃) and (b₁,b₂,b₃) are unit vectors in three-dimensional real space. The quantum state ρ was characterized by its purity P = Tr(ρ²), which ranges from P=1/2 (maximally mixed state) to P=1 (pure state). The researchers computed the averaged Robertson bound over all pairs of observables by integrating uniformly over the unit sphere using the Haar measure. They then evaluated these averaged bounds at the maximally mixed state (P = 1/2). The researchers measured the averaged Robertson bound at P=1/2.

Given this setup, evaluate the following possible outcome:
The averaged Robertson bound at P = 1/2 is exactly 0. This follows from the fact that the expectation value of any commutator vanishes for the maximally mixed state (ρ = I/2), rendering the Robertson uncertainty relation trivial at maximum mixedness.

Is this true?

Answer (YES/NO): YES